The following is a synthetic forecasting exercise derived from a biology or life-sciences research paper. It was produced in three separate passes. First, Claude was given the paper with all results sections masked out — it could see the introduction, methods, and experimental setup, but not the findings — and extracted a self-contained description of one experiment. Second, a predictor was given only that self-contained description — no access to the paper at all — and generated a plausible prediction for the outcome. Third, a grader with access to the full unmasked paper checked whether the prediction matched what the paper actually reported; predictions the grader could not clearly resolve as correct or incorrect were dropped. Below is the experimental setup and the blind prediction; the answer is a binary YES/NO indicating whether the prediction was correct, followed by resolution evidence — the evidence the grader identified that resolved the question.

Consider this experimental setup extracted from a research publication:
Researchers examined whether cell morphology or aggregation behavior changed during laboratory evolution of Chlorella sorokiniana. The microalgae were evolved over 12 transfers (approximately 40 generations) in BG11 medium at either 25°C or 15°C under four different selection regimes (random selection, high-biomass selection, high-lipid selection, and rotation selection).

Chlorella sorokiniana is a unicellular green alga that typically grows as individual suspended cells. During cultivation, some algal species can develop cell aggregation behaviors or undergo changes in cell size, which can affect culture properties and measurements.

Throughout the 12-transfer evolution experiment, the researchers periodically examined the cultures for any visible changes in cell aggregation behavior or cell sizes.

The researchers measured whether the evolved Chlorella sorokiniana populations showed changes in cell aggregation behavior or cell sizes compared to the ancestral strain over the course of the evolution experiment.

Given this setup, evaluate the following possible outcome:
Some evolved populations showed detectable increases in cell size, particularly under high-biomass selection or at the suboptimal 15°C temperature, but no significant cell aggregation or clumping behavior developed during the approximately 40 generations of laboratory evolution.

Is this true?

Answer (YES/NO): NO